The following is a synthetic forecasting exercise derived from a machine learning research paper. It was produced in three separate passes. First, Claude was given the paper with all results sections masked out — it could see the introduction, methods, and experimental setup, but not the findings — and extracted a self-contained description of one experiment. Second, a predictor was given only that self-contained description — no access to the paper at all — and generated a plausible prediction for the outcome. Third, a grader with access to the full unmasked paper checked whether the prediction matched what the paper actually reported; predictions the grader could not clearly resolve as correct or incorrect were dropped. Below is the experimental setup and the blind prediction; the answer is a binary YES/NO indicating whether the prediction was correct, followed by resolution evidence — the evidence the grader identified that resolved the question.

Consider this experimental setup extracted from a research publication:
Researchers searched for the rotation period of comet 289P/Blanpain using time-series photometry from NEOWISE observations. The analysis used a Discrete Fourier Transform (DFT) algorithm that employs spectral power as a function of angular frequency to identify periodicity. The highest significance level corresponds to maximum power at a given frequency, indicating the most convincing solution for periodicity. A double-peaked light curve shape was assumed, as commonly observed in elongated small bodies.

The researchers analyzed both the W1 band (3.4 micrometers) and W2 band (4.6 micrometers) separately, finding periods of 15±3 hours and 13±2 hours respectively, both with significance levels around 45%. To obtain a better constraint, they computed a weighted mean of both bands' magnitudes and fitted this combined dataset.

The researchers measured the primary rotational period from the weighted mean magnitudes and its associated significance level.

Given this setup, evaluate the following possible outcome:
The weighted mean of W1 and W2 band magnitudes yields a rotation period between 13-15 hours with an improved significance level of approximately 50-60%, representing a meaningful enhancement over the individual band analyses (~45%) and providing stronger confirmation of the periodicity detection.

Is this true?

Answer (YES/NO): NO